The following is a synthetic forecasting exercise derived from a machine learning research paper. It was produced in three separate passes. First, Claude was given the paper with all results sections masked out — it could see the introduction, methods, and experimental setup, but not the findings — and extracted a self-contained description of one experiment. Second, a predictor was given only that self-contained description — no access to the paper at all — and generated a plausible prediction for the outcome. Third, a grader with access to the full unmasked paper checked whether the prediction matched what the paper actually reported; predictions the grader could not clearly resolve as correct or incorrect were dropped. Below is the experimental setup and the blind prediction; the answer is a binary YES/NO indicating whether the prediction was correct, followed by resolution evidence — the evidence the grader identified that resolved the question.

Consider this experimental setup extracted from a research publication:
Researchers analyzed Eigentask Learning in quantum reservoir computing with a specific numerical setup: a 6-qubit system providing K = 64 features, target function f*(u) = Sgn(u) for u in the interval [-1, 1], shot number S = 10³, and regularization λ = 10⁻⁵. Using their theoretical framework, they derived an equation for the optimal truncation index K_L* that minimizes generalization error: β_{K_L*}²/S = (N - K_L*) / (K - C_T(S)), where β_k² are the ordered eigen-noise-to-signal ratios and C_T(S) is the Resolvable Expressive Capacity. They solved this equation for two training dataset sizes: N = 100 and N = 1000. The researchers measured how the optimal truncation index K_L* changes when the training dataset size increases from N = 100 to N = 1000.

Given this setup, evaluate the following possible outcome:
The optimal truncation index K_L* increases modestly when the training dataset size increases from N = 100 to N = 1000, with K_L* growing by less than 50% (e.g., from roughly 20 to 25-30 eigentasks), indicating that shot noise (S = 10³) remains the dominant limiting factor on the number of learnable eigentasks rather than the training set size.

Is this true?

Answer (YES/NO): YES